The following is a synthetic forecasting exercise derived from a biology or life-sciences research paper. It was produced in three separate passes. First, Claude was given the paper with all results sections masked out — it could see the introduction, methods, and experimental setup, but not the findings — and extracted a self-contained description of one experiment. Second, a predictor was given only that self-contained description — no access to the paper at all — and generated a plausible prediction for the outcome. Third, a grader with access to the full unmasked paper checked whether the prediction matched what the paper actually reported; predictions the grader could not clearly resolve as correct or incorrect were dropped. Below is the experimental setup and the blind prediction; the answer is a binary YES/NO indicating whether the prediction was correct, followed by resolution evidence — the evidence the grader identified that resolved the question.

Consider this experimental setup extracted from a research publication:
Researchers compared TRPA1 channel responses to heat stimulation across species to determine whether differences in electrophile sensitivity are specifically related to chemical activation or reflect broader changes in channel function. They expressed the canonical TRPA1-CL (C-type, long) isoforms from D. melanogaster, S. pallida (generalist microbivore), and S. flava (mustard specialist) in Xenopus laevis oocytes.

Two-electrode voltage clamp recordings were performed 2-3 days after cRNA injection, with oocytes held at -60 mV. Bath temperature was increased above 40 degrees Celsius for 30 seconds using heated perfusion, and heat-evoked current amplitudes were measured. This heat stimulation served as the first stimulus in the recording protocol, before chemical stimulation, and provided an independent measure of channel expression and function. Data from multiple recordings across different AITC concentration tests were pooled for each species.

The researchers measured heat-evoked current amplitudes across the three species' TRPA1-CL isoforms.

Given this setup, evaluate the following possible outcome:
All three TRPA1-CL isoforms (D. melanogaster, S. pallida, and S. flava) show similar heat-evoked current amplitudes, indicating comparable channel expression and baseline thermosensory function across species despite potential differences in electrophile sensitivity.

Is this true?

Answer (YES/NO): NO